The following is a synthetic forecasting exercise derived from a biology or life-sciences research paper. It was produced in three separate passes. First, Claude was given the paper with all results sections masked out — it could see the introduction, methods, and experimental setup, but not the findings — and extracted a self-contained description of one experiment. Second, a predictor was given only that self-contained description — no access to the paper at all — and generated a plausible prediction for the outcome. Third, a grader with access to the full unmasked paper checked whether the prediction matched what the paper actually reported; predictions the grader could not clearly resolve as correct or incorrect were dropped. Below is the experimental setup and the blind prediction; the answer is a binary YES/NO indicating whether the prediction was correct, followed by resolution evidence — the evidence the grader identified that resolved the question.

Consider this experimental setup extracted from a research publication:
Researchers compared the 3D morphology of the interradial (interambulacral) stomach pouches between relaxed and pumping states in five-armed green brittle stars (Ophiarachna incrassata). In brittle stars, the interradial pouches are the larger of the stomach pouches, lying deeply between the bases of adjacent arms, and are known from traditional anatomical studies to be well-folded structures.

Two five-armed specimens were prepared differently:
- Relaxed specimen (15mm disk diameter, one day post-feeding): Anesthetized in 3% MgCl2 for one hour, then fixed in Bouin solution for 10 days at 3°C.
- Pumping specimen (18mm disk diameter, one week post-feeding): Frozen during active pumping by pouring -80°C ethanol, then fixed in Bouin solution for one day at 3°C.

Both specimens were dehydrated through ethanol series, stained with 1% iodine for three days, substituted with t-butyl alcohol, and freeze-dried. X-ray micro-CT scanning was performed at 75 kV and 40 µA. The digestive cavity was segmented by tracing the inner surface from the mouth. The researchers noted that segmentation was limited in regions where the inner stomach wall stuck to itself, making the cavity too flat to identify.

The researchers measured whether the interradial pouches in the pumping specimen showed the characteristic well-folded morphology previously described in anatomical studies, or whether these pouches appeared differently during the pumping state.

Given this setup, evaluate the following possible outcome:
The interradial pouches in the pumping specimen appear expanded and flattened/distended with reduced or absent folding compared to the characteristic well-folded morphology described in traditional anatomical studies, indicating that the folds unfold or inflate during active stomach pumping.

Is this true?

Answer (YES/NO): YES